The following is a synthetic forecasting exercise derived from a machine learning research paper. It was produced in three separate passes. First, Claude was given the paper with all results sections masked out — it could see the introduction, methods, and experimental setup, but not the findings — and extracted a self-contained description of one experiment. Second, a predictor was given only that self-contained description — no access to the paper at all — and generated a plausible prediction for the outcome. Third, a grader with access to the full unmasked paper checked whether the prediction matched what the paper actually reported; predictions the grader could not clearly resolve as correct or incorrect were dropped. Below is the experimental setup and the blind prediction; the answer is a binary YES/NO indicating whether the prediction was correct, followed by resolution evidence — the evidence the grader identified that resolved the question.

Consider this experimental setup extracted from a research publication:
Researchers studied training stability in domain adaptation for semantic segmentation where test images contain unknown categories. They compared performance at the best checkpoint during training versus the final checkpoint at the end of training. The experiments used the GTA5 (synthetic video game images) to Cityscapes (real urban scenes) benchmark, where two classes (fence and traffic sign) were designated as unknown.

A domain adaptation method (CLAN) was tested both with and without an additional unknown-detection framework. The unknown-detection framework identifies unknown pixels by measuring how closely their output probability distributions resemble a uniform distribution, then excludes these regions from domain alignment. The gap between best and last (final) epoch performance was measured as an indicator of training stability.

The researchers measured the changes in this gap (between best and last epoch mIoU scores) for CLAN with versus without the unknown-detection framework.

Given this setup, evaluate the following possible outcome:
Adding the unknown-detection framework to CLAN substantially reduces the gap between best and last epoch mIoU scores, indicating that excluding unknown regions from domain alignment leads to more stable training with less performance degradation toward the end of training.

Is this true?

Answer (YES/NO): YES